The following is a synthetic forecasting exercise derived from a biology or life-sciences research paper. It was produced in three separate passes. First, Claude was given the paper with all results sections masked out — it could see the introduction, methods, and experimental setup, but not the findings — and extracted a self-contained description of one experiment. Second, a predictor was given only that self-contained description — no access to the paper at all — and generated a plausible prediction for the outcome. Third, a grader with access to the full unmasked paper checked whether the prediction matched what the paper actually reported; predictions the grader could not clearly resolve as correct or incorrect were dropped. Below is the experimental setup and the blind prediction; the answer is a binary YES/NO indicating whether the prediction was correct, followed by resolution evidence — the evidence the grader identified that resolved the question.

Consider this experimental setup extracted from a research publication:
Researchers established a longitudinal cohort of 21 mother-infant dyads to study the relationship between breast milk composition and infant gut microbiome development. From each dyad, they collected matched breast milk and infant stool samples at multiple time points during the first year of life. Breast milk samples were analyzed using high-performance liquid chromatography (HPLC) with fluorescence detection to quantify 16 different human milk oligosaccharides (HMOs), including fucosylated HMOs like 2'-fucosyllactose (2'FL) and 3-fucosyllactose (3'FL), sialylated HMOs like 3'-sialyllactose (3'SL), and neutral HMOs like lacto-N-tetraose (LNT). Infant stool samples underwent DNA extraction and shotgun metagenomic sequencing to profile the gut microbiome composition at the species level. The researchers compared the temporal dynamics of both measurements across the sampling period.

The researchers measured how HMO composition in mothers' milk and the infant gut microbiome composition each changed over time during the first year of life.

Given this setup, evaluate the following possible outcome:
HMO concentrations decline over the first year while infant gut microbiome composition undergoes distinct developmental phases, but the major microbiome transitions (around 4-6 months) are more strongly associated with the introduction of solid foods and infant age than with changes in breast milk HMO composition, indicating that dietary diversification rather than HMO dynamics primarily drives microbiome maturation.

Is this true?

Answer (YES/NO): NO